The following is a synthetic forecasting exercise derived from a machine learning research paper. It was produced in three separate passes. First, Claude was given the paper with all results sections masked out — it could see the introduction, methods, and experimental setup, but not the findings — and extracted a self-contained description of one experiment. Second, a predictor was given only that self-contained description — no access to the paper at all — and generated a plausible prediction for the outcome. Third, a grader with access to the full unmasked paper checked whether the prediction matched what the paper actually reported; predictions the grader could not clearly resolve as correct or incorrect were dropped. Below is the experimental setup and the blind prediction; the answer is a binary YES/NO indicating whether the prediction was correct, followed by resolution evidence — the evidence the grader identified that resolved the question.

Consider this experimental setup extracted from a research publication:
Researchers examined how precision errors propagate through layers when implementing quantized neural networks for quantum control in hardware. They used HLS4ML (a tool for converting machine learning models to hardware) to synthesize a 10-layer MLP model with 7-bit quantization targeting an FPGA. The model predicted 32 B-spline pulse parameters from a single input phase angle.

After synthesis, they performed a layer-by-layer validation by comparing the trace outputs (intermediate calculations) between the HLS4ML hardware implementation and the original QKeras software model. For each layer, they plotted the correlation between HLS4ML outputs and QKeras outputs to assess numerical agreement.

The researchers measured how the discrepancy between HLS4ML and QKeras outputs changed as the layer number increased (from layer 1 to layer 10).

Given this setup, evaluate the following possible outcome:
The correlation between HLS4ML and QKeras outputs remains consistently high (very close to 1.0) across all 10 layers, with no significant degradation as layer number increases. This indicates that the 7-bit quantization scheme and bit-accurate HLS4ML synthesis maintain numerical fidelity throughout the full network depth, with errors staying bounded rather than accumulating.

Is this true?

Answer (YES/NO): NO